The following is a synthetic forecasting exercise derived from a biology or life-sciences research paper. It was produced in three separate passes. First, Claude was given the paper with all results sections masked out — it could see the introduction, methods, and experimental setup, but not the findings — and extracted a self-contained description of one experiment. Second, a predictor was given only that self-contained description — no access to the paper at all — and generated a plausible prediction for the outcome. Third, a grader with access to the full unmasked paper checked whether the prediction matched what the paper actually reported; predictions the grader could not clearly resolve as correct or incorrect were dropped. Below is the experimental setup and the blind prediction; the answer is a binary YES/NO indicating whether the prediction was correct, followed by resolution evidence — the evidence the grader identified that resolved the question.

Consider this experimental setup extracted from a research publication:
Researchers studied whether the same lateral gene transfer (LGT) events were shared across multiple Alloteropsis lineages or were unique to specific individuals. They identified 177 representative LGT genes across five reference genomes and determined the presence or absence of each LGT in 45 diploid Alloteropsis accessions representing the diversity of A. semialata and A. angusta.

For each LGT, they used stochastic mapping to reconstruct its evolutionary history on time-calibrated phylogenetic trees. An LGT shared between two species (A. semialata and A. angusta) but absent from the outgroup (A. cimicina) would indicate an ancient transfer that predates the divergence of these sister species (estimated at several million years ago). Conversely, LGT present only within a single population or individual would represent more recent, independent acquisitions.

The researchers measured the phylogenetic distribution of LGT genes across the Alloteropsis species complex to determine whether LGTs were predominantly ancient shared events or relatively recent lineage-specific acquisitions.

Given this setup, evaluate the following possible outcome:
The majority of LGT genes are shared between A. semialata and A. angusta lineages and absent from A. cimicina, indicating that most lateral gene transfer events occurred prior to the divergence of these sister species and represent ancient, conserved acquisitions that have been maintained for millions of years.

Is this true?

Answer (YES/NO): NO